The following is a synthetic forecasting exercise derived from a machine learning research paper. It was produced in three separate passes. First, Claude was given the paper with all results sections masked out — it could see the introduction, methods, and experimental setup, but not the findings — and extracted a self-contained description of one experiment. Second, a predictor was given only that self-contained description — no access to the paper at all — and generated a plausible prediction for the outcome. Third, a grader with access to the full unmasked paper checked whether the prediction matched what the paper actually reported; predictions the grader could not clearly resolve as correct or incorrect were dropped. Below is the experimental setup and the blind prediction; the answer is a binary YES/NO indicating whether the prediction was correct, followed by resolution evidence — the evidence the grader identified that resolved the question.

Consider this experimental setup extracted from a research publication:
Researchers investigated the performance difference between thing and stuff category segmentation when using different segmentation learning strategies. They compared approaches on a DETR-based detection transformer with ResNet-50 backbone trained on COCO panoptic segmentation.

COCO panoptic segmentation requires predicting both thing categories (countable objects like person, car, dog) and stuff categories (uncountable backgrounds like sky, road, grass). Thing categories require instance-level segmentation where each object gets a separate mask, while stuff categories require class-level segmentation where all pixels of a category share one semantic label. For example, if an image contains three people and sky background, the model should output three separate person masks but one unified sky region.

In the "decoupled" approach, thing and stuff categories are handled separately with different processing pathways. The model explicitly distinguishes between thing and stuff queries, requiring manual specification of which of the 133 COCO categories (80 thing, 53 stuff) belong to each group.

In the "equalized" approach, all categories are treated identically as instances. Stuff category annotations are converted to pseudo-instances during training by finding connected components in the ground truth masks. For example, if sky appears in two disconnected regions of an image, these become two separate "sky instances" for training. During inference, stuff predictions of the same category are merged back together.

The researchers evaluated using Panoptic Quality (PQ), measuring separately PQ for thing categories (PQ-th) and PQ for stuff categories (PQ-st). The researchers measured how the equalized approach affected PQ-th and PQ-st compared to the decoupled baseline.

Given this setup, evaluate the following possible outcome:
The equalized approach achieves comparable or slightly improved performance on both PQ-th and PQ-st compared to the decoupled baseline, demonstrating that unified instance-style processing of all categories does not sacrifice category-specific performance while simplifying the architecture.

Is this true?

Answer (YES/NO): NO